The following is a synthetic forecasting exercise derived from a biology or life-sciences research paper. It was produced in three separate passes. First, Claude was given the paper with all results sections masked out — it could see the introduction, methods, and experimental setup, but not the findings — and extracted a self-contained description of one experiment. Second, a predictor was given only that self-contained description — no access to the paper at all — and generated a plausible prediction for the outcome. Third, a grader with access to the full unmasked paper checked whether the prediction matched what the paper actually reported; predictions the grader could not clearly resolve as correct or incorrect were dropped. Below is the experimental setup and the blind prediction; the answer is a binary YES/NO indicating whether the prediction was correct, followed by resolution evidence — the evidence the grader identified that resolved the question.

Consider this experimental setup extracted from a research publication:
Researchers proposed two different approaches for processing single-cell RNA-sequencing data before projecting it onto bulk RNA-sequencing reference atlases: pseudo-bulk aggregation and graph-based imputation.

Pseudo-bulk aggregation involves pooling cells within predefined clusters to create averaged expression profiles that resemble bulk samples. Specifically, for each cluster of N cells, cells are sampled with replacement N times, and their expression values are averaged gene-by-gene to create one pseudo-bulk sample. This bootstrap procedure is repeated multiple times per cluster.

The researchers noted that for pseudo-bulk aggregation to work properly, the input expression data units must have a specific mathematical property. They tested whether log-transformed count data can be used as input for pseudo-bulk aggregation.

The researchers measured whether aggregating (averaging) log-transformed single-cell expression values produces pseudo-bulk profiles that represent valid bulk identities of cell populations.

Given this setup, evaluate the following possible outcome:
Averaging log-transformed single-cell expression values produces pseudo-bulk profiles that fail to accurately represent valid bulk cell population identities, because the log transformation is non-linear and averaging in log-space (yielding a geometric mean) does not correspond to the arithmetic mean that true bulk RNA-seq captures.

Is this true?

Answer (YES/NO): YES